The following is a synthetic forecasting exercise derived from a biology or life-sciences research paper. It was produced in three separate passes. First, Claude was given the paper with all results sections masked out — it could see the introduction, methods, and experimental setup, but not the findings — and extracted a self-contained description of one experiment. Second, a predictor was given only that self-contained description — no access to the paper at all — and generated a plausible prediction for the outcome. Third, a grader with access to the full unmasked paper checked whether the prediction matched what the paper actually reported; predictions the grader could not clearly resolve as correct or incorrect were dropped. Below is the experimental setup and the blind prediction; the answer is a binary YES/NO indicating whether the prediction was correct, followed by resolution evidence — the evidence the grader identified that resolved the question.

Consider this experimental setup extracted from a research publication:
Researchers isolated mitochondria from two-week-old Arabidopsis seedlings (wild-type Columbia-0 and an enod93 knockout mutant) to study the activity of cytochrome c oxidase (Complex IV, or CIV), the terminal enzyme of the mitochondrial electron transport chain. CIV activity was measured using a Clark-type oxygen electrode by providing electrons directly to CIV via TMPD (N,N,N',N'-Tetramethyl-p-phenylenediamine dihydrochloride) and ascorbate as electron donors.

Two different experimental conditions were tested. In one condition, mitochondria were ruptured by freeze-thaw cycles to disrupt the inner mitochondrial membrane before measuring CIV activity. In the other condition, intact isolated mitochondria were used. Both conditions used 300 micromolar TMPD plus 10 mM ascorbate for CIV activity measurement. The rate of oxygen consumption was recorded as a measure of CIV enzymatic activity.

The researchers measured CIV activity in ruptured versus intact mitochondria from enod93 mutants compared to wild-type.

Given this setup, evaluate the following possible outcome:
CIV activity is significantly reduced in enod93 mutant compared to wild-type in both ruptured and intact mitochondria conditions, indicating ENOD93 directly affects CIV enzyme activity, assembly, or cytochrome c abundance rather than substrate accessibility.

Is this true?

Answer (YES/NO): NO